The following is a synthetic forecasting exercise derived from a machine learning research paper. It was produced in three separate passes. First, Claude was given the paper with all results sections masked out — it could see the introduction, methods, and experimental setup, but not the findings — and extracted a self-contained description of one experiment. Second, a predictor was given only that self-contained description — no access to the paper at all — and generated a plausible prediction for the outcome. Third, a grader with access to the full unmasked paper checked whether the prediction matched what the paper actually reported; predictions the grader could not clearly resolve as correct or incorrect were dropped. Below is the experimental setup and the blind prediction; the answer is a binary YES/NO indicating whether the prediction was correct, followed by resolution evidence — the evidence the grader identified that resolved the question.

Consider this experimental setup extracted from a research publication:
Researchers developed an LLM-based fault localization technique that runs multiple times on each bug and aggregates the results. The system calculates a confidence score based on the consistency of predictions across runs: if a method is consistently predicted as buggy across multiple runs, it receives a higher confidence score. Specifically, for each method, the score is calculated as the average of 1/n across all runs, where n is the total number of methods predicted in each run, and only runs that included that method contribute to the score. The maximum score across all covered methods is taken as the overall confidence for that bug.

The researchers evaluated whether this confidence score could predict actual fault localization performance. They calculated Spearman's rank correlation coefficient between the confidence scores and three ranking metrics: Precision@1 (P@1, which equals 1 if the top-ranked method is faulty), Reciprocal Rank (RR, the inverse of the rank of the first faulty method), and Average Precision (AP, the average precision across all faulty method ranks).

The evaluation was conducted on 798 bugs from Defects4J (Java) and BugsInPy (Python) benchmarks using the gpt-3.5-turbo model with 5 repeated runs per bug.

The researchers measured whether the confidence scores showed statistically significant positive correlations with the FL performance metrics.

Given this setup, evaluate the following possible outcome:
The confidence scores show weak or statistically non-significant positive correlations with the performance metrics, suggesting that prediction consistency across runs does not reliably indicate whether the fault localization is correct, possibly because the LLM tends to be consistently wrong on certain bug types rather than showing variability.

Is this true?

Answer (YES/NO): NO